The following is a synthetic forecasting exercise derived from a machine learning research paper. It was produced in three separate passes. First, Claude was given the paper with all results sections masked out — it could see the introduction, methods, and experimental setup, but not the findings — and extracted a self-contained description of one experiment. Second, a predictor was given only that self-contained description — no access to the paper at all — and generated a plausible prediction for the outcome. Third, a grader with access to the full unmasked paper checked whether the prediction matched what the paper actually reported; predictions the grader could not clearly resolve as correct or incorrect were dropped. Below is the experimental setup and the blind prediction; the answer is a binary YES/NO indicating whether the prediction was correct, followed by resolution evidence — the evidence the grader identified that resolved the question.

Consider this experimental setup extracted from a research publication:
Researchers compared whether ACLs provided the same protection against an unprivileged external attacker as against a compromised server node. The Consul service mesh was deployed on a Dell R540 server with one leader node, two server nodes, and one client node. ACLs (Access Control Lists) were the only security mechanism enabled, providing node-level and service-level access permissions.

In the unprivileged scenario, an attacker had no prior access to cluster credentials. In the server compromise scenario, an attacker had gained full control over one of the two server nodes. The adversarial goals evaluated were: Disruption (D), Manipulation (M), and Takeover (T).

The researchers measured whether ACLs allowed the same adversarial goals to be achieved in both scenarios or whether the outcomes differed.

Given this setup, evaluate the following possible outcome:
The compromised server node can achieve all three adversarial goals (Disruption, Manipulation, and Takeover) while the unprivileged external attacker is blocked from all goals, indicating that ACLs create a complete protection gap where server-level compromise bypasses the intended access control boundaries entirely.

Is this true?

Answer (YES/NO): NO